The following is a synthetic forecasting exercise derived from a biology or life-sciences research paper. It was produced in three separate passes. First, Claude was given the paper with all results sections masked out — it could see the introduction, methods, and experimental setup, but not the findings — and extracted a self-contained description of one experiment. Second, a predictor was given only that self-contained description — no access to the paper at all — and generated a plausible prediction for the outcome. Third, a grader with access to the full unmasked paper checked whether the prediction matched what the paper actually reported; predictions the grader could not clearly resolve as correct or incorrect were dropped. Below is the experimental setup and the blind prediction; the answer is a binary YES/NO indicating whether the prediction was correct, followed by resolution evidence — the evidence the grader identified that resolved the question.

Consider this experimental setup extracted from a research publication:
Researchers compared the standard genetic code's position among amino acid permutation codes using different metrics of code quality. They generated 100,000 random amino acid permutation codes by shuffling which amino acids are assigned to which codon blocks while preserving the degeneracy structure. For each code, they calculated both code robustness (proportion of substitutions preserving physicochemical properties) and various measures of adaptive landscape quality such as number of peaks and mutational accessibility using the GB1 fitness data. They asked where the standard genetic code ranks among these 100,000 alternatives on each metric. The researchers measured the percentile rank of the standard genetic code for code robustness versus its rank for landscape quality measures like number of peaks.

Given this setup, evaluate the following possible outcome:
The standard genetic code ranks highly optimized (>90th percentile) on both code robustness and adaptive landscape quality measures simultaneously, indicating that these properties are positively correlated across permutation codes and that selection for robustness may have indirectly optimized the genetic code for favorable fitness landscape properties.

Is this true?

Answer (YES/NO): YES